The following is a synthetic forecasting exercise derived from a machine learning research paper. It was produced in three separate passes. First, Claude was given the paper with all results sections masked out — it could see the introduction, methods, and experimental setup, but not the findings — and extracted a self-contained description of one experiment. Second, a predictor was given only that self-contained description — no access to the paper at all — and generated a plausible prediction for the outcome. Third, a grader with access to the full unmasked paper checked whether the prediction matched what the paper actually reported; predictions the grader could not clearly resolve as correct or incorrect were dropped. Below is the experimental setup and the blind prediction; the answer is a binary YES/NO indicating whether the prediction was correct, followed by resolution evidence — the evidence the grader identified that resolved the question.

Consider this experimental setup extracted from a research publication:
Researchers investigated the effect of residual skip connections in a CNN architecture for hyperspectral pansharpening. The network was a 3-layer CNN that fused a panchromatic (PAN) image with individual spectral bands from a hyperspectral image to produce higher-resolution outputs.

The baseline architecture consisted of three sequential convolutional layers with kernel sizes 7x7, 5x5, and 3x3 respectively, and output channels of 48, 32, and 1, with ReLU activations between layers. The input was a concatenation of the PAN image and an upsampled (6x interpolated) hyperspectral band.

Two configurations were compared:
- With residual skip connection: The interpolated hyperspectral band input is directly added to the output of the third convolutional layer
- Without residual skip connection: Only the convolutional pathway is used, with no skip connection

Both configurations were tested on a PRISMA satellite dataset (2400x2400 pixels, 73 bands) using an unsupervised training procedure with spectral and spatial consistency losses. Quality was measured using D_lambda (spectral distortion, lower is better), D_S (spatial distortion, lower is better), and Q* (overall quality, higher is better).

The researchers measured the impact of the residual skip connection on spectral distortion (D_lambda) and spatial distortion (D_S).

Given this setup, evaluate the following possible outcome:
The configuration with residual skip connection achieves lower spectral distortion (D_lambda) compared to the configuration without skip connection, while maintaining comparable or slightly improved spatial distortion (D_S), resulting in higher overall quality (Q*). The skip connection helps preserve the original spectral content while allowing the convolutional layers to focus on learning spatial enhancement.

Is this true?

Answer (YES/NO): NO